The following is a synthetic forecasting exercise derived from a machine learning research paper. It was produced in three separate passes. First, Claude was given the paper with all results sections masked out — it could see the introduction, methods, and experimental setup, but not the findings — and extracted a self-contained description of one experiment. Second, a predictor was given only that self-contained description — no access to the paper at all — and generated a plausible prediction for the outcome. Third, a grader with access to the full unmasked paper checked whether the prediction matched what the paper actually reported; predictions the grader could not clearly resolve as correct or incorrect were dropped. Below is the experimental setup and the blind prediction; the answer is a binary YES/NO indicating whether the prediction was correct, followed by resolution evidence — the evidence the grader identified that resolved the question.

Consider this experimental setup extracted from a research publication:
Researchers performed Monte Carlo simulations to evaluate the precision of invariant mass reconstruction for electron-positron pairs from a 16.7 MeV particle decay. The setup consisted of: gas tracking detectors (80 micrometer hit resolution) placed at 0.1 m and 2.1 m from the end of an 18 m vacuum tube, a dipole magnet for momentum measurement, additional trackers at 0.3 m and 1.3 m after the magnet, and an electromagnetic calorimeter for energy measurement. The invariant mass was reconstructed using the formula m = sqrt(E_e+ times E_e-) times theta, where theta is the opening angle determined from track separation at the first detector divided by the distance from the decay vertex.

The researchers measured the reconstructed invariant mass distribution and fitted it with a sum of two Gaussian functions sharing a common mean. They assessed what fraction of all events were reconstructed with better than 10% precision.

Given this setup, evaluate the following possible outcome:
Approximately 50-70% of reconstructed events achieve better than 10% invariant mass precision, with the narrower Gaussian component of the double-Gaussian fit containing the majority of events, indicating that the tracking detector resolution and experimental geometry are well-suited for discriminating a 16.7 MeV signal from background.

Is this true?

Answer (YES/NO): NO